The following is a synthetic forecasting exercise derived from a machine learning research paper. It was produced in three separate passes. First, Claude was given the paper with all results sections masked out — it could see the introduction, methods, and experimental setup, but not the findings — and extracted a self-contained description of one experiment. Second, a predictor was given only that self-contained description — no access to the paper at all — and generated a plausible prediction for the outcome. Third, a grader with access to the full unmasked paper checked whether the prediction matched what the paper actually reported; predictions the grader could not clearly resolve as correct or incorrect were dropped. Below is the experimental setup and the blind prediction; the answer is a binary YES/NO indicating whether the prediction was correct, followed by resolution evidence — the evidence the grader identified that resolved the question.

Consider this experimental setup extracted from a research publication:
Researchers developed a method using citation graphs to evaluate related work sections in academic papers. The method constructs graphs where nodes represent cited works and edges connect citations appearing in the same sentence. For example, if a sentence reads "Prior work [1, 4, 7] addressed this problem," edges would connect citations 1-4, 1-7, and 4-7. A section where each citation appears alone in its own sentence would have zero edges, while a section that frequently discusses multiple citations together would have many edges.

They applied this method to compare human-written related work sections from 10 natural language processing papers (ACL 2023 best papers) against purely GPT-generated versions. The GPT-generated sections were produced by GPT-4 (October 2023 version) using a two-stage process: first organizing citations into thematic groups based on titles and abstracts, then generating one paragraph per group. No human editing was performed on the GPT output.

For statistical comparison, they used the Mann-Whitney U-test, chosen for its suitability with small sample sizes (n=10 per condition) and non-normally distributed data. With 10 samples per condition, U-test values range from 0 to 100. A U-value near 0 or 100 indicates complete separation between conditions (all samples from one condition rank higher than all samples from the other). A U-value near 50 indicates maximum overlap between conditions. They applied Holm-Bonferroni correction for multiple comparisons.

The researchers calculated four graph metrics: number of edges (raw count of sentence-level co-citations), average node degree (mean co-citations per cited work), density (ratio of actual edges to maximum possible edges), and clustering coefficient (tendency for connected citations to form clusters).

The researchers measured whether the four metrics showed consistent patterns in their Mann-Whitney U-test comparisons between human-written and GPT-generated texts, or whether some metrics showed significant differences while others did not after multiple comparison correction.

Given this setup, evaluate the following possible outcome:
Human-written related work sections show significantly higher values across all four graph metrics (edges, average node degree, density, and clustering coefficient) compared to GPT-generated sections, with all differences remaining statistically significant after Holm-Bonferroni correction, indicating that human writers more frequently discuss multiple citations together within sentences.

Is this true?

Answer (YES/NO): NO